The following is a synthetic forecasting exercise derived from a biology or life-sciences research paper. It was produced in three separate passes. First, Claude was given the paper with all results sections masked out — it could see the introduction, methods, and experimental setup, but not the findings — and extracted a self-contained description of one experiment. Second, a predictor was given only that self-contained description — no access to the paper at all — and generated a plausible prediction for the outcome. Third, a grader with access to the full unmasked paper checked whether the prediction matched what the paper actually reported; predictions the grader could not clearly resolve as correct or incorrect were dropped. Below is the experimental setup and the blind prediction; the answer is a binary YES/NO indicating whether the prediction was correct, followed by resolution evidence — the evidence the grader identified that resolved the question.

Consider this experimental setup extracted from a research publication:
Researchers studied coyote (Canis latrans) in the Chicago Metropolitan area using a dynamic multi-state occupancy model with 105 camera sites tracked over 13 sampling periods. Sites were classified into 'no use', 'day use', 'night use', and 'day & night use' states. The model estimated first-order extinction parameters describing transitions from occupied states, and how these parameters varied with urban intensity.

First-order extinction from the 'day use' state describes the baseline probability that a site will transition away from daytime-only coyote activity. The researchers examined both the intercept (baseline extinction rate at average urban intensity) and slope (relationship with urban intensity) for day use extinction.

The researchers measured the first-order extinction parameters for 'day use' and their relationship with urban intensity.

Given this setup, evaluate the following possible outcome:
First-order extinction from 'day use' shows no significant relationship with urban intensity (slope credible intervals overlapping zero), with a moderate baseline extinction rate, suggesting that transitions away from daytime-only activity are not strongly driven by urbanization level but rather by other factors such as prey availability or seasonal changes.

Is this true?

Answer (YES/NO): YES